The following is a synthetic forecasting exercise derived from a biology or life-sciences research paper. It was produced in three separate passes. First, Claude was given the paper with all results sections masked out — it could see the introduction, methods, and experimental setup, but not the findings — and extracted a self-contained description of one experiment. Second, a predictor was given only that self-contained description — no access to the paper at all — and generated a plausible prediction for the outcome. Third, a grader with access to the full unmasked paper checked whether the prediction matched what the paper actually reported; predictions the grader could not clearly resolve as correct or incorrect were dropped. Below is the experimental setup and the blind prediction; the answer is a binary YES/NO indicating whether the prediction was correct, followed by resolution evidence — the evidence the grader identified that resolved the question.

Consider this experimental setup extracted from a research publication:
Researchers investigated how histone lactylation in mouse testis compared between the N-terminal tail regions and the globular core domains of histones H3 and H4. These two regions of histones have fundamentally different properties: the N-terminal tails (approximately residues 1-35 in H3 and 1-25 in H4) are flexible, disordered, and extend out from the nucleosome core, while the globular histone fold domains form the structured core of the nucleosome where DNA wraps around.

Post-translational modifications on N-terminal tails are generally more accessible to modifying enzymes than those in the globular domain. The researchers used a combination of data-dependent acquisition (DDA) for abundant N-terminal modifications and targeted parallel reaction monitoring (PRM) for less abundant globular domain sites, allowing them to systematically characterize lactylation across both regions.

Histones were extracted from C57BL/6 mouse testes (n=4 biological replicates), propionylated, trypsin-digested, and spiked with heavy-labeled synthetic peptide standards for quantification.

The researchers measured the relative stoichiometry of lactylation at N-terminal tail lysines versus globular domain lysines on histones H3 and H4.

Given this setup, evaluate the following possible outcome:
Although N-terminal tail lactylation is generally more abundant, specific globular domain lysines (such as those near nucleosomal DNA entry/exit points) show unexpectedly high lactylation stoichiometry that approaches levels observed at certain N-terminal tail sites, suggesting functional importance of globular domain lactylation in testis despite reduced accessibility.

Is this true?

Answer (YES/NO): NO